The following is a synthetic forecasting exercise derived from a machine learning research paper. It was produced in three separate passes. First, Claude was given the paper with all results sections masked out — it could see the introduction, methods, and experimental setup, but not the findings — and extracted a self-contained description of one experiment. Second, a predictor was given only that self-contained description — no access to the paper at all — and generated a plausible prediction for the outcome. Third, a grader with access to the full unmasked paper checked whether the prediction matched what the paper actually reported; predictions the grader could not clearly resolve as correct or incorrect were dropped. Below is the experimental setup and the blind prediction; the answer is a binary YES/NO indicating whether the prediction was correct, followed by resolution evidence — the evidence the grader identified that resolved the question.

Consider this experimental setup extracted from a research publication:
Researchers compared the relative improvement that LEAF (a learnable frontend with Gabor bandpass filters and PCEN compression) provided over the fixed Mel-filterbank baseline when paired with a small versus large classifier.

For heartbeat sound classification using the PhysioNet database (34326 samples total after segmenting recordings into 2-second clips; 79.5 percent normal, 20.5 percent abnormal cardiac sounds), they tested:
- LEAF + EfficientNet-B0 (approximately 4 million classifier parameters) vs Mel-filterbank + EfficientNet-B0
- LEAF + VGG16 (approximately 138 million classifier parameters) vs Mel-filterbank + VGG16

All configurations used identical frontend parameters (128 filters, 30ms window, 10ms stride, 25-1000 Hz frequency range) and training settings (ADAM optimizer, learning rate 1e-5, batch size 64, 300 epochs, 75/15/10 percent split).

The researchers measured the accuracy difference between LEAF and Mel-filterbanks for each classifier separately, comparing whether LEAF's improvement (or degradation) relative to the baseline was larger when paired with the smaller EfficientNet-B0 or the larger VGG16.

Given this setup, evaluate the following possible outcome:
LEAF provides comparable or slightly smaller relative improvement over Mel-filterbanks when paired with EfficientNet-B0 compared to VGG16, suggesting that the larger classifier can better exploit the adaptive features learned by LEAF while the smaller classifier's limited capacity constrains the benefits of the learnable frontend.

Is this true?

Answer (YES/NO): NO